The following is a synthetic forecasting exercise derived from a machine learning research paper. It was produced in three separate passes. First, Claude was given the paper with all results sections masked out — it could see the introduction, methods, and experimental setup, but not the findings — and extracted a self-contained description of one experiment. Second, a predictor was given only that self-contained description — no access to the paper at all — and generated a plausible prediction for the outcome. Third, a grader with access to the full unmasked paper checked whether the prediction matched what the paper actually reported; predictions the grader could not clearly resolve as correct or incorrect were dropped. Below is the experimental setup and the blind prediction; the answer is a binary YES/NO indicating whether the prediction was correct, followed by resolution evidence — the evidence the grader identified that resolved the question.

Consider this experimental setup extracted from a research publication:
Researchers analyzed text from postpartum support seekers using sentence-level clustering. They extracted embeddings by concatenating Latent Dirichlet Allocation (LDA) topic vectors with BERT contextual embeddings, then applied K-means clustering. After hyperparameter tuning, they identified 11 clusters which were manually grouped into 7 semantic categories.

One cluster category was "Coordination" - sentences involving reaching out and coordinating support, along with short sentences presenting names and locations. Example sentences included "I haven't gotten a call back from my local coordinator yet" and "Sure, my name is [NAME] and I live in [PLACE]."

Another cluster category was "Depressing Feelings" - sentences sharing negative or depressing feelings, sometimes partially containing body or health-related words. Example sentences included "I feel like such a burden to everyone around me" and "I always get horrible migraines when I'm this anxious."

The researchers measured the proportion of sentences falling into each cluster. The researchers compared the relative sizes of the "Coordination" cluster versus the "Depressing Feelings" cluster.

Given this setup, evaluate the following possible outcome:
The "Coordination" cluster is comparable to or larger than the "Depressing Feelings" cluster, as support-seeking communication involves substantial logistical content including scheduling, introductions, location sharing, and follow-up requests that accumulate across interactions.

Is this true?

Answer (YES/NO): YES